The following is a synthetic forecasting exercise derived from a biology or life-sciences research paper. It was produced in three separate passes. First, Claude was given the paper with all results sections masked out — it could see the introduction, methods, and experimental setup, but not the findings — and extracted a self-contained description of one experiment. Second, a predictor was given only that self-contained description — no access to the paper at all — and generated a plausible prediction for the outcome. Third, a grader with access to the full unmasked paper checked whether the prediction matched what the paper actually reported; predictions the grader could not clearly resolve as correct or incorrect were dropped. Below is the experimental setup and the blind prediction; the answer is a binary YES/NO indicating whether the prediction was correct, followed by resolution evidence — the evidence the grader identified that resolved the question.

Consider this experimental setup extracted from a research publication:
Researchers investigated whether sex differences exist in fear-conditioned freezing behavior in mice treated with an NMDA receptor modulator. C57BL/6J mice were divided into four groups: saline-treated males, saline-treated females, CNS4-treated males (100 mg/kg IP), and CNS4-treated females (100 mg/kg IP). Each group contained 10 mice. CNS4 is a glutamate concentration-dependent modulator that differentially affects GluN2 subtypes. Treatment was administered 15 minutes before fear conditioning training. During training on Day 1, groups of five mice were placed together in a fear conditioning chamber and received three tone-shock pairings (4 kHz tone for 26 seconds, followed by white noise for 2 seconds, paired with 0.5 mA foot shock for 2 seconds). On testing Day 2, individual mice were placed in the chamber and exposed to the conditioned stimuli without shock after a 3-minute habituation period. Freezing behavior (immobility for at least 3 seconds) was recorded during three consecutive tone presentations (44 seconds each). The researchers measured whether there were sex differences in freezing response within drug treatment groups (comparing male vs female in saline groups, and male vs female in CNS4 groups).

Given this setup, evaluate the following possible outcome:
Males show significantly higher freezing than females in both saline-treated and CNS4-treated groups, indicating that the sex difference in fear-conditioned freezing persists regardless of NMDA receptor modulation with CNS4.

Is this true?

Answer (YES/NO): NO